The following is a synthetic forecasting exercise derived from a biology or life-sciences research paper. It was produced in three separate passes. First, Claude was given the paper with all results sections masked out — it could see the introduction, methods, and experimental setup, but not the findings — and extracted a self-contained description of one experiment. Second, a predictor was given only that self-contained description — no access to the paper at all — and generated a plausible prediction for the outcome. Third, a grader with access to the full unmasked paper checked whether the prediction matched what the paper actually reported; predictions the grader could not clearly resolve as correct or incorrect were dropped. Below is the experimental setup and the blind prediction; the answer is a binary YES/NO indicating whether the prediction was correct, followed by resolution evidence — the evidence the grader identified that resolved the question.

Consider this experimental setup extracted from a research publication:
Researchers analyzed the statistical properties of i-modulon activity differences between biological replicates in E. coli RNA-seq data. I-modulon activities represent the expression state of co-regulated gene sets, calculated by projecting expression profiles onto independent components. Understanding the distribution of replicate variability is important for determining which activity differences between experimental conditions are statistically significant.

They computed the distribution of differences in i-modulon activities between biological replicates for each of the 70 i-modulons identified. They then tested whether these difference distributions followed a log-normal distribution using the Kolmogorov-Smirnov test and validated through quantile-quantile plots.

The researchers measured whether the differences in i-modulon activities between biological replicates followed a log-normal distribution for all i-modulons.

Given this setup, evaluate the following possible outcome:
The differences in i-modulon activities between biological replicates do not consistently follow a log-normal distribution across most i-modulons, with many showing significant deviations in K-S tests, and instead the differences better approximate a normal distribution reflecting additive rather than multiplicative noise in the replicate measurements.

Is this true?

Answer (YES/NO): NO